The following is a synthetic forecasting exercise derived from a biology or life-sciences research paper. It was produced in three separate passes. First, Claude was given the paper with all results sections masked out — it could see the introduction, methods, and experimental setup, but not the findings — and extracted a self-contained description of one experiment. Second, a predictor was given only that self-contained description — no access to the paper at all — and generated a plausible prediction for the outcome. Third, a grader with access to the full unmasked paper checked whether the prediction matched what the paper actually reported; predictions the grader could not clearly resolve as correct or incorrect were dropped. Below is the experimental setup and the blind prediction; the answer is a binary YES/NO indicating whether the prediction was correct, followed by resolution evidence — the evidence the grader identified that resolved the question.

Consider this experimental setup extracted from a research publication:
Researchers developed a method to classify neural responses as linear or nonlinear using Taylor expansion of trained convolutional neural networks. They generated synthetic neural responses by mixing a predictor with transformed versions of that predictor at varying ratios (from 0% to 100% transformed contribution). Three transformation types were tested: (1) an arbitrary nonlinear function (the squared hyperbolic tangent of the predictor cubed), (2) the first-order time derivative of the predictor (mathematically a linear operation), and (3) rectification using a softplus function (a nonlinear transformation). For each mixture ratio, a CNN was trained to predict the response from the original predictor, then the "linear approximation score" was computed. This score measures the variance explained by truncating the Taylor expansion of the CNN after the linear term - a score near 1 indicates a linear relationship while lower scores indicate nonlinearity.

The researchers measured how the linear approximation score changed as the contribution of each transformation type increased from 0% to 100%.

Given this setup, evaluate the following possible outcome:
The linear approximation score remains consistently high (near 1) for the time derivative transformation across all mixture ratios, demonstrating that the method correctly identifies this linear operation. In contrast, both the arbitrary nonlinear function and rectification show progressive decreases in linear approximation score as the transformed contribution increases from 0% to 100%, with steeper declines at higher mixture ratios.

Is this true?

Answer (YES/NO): YES